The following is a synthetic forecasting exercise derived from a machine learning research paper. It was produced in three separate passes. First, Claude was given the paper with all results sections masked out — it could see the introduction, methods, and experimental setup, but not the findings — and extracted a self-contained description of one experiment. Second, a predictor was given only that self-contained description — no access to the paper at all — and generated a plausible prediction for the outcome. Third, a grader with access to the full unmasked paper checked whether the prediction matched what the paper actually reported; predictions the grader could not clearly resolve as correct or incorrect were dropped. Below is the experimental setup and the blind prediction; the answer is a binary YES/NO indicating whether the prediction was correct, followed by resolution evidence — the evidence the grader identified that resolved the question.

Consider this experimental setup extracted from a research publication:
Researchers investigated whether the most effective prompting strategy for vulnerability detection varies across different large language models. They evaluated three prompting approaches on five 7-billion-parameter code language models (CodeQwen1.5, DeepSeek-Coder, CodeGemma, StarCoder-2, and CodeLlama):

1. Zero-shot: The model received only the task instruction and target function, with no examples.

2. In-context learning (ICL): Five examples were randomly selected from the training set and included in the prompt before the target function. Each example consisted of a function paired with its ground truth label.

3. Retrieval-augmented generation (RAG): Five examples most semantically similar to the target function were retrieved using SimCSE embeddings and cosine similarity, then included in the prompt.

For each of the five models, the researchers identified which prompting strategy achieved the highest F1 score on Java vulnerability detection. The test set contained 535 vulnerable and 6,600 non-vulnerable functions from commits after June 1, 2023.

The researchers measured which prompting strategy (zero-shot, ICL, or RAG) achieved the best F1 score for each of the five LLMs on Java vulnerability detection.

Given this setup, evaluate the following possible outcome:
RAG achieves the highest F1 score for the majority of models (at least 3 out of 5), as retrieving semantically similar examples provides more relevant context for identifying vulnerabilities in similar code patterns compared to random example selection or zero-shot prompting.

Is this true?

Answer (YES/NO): NO